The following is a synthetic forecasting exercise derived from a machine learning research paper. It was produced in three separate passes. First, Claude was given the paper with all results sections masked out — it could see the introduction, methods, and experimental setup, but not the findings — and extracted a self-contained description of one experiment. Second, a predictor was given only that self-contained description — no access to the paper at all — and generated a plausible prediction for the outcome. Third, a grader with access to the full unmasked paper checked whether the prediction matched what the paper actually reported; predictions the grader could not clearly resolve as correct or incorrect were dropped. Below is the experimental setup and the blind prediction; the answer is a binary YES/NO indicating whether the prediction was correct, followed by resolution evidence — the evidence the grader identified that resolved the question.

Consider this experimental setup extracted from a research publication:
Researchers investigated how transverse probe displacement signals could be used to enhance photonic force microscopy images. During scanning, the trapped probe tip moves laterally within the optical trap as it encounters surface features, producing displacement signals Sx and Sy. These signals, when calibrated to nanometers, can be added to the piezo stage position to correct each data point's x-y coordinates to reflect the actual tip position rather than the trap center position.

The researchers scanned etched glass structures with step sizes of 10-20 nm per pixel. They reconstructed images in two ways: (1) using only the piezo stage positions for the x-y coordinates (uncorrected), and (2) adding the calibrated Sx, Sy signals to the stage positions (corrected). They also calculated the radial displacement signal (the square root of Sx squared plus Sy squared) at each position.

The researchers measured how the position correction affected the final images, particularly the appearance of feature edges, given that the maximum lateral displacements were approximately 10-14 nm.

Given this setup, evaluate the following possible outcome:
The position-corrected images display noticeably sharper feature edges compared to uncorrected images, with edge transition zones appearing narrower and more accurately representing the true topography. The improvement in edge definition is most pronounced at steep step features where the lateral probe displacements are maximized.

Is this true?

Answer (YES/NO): NO